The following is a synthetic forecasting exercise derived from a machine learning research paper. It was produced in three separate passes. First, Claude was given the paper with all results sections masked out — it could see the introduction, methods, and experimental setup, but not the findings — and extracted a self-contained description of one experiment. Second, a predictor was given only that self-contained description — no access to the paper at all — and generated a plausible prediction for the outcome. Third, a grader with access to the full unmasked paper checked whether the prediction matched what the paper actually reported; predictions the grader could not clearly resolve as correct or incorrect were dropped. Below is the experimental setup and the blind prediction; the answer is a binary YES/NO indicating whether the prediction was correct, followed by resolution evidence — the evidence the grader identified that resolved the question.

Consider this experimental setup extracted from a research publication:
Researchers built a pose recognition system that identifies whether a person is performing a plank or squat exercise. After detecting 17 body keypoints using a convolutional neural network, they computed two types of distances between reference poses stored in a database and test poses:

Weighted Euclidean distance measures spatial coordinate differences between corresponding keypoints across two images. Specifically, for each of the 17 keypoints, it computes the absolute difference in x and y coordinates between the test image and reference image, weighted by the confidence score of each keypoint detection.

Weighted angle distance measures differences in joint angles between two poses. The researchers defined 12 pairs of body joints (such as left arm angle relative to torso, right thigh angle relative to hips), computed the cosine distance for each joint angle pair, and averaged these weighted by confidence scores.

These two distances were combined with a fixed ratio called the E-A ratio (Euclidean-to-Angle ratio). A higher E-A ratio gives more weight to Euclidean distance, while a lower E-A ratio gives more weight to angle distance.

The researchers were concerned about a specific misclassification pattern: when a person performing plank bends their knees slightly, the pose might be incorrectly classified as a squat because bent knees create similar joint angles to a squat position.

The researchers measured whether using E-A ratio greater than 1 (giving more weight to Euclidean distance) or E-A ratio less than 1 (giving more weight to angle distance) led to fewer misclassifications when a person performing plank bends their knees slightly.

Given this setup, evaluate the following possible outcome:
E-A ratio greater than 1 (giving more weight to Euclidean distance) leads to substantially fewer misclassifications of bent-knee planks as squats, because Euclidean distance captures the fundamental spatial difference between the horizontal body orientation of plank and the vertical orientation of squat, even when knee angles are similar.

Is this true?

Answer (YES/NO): YES